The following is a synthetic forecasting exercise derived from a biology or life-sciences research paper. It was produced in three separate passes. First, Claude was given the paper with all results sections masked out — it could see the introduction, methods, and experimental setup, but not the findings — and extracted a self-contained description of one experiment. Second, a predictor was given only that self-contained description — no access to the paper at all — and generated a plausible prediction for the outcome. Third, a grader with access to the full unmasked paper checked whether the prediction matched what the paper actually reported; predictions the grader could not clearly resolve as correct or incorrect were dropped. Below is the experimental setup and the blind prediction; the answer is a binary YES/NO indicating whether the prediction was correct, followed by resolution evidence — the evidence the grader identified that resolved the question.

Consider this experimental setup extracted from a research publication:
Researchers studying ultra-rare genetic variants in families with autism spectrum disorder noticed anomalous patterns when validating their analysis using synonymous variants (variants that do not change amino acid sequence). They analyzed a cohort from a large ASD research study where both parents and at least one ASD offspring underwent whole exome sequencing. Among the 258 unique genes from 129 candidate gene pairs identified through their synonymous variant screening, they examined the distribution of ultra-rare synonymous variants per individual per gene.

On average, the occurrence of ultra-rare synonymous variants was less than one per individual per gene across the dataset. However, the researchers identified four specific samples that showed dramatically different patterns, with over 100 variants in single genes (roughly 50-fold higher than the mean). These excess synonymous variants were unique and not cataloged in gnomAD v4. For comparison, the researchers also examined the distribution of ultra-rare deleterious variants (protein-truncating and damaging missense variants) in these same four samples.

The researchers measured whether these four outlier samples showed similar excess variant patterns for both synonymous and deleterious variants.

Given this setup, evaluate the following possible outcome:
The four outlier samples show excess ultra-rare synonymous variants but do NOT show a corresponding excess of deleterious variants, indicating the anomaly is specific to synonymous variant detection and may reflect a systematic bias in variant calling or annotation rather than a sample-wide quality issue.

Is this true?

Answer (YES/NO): YES